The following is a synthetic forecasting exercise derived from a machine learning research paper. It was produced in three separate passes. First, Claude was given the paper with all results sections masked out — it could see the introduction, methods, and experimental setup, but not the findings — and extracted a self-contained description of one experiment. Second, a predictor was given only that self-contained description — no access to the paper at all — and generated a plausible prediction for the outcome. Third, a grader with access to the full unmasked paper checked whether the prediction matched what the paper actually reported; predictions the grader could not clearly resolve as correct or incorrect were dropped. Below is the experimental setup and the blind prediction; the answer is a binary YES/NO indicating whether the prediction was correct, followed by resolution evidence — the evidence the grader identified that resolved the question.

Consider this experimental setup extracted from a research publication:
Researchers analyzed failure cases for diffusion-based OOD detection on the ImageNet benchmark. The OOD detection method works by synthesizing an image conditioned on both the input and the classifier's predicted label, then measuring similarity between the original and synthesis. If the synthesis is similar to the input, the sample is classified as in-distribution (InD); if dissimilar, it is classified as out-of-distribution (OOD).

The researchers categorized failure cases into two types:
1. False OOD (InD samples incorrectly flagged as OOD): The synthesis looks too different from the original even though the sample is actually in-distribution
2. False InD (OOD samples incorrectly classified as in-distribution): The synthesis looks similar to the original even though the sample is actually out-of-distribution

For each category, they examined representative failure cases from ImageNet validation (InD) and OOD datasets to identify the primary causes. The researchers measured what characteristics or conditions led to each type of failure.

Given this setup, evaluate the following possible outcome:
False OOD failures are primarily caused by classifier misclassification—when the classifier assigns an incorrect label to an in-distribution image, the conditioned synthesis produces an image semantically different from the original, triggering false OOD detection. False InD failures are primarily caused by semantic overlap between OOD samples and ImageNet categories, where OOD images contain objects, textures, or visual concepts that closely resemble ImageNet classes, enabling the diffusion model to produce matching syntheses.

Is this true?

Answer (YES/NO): NO